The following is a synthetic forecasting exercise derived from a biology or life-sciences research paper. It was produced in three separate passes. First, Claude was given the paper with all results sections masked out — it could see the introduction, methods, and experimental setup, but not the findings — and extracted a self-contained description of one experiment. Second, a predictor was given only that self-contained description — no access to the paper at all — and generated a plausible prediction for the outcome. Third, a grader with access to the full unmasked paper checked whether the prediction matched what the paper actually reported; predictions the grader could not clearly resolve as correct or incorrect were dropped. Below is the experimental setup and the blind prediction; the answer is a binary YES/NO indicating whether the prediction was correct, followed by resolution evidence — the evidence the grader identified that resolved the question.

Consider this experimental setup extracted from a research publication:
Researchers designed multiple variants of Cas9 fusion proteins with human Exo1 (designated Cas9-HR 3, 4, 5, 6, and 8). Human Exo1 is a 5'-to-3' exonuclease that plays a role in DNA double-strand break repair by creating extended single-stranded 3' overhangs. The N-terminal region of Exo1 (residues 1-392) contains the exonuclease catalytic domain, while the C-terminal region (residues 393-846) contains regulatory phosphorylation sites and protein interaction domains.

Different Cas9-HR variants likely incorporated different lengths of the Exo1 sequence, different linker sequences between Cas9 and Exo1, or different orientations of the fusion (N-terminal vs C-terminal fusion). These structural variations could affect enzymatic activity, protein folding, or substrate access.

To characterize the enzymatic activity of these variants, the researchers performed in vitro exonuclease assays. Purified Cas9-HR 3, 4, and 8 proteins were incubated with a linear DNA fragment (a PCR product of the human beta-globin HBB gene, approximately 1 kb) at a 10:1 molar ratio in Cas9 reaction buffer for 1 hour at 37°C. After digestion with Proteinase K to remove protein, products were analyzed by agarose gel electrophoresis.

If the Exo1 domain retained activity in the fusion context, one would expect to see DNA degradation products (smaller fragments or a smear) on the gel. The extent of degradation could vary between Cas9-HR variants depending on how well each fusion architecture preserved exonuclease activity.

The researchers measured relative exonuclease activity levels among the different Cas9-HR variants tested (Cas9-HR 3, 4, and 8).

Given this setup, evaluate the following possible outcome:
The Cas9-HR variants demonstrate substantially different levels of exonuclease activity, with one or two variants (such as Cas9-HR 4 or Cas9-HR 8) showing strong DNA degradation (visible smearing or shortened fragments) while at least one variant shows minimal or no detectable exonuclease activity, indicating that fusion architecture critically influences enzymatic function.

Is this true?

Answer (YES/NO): YES